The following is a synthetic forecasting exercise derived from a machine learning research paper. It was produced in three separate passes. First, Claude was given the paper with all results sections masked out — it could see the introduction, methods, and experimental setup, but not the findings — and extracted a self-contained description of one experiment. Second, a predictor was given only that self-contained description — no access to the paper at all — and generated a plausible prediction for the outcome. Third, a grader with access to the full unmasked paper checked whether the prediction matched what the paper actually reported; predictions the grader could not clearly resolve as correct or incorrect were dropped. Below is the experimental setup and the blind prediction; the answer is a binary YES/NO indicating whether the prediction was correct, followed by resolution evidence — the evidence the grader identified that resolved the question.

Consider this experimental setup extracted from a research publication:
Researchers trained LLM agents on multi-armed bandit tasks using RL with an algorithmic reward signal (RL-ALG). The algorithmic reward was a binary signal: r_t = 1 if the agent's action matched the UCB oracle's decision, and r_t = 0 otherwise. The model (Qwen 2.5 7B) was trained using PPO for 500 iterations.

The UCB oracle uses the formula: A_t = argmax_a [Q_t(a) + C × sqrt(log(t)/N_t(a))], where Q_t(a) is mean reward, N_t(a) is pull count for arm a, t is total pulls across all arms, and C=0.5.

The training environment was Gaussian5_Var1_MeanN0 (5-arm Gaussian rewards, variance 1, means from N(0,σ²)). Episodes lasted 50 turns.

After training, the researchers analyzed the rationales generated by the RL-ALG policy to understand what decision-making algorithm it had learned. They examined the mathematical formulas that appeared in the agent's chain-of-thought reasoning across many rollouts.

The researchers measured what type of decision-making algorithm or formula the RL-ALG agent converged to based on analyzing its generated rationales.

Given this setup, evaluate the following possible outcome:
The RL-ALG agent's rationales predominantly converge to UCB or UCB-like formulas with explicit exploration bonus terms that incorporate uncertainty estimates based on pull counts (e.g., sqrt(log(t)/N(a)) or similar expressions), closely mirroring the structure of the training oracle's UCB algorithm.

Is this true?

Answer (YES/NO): NO